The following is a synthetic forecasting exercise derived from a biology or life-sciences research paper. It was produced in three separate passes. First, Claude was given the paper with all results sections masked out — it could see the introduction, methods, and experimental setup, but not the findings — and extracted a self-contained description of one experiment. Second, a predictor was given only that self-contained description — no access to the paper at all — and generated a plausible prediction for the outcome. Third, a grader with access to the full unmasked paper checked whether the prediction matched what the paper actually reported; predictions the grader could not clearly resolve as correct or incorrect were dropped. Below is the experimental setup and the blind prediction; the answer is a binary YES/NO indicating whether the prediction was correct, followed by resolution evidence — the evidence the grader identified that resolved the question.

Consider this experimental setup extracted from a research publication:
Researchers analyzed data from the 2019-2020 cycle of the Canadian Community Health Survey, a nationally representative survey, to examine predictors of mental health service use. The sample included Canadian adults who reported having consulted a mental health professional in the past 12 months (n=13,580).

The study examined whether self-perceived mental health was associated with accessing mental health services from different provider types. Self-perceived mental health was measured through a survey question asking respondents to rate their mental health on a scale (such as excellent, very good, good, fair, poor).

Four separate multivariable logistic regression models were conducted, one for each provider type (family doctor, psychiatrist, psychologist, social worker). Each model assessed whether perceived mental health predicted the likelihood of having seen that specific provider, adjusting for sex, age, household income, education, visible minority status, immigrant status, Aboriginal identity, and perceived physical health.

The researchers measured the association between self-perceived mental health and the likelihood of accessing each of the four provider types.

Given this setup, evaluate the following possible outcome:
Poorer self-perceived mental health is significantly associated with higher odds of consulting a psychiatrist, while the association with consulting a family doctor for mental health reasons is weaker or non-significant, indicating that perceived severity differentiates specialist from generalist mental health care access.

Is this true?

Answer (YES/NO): YES